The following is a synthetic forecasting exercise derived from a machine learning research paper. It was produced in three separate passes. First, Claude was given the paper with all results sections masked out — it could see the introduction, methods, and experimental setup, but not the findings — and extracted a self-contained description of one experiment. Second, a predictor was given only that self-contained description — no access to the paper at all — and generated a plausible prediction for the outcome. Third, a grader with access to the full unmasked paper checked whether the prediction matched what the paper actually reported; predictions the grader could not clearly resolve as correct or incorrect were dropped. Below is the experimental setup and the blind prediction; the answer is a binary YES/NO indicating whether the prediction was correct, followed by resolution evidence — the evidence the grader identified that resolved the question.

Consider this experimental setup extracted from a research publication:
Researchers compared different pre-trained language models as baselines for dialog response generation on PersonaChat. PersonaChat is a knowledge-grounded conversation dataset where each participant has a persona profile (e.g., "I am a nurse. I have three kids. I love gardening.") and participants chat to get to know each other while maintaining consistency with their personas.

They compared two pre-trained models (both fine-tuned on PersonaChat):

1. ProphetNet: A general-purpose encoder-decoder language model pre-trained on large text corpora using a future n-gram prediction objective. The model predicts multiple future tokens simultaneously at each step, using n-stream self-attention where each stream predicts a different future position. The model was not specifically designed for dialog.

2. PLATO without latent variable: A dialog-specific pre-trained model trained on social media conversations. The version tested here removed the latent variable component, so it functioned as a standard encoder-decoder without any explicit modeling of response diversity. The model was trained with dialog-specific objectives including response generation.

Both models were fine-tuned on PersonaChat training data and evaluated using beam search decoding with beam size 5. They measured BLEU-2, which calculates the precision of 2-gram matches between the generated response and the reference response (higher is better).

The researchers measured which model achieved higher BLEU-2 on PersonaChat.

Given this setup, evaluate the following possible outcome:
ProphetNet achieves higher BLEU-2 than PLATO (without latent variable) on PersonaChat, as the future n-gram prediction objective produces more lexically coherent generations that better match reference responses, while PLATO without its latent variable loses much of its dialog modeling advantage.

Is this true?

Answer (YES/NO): YES